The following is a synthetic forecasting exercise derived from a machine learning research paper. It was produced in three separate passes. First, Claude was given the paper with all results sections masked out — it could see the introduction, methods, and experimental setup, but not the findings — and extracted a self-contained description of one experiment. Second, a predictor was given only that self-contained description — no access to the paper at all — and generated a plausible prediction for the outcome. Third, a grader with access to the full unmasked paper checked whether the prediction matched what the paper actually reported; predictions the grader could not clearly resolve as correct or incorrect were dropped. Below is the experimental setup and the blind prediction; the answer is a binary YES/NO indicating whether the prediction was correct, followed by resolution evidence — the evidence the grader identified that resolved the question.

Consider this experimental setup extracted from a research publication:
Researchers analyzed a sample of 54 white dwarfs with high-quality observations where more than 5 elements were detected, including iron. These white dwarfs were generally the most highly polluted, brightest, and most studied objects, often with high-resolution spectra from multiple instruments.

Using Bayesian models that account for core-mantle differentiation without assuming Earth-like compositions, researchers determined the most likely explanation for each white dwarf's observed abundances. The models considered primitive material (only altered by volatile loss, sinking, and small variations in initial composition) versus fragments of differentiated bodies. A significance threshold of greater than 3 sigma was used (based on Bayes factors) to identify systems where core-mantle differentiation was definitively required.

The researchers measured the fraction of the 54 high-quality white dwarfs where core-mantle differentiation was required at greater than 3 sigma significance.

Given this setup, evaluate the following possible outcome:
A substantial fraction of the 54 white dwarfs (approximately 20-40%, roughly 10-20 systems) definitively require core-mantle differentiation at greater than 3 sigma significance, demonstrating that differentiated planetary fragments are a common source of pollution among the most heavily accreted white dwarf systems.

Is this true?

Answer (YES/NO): NO